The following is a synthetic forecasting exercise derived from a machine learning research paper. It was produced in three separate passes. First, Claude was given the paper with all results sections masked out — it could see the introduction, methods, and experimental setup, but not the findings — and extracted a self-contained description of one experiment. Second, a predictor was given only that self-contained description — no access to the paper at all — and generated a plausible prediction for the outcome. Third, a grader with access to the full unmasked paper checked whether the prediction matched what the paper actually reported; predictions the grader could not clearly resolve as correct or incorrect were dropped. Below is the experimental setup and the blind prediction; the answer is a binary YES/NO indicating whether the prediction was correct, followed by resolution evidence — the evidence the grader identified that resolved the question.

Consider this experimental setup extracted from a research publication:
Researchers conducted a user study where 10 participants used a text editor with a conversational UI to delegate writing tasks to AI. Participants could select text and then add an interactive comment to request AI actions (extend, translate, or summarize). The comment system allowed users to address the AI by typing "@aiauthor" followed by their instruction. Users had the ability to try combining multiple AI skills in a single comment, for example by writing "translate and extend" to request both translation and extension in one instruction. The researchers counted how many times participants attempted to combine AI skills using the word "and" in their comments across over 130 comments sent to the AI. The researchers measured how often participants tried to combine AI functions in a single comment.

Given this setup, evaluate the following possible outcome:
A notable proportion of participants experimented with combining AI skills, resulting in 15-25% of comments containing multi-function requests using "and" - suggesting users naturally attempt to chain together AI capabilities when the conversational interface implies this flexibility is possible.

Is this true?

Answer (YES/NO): NO